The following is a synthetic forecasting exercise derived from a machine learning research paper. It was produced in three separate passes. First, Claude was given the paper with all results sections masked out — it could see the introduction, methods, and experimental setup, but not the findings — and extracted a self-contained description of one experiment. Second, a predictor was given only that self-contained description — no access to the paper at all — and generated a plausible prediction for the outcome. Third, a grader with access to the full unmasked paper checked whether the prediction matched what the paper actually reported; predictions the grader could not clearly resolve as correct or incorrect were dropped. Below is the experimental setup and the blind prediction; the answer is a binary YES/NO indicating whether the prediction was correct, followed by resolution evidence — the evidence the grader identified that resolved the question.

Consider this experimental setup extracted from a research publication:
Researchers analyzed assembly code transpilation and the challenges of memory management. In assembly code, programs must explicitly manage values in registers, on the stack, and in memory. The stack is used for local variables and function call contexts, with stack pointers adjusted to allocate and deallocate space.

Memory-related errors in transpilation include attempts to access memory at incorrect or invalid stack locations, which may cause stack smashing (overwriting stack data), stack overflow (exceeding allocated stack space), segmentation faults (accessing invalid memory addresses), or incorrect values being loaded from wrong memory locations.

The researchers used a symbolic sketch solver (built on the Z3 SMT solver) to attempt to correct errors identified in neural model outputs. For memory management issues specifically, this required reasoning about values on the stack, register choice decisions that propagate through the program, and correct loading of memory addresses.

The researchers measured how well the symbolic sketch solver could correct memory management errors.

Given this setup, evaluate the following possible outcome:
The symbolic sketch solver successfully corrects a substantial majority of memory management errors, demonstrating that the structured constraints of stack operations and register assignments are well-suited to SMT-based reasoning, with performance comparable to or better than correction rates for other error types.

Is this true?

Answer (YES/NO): NO